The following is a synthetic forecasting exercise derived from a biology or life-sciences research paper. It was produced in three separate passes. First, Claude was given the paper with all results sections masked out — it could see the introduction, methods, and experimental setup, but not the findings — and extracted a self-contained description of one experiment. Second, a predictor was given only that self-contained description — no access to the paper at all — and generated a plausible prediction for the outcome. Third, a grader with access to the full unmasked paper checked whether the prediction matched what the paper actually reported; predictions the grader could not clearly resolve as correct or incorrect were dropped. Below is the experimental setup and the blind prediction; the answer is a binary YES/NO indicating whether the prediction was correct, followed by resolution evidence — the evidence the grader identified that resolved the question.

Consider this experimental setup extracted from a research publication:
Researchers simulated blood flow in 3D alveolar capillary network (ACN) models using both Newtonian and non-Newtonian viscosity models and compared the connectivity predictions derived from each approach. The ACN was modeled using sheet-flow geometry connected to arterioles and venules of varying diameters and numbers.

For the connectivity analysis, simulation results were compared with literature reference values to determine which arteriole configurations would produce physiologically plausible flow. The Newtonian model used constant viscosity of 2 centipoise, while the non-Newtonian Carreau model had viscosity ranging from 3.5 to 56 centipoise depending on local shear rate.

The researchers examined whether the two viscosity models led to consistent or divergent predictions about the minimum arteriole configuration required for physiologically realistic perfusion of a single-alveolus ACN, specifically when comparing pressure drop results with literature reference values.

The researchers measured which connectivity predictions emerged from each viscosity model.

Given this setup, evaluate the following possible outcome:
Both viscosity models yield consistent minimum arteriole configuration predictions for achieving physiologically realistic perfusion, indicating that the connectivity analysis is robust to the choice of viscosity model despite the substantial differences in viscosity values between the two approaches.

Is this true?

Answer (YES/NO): NO